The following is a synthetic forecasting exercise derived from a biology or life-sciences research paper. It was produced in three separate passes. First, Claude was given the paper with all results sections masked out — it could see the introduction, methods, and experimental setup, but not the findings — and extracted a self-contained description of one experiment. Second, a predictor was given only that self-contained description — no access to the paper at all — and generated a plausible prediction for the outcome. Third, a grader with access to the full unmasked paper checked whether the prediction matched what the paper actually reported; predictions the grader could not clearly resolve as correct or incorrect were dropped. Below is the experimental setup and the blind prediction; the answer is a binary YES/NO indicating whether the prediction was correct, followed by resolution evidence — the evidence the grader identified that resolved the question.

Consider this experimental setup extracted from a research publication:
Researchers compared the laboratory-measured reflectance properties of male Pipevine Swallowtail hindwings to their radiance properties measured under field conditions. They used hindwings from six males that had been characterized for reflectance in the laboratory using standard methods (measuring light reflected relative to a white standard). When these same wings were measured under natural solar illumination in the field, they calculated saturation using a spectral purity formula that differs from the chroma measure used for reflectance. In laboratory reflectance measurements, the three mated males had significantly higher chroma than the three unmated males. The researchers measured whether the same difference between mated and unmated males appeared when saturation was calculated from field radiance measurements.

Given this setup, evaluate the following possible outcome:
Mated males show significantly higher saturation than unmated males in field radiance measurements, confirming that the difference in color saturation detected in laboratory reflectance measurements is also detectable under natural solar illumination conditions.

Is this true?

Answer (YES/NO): NO